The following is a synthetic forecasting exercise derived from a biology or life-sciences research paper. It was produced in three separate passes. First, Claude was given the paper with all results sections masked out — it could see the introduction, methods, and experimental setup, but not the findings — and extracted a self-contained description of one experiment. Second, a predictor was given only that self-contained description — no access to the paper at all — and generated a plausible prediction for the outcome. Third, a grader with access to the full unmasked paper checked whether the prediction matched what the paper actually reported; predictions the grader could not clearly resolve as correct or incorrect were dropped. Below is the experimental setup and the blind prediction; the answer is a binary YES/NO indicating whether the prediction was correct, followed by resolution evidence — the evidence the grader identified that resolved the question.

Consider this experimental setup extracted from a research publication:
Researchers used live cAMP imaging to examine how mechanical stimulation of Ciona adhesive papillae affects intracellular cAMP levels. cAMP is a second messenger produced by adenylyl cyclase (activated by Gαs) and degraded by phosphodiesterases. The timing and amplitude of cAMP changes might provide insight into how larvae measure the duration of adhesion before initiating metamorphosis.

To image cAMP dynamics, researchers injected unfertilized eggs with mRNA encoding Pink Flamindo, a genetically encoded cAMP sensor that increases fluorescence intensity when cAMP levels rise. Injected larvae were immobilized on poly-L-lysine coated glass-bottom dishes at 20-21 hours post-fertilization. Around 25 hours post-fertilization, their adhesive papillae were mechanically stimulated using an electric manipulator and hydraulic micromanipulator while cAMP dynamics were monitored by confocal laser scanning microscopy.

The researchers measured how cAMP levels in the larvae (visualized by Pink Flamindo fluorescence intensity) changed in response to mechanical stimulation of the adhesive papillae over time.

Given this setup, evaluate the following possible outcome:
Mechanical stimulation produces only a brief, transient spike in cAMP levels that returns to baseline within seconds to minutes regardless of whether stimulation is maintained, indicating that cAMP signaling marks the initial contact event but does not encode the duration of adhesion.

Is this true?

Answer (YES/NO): NO